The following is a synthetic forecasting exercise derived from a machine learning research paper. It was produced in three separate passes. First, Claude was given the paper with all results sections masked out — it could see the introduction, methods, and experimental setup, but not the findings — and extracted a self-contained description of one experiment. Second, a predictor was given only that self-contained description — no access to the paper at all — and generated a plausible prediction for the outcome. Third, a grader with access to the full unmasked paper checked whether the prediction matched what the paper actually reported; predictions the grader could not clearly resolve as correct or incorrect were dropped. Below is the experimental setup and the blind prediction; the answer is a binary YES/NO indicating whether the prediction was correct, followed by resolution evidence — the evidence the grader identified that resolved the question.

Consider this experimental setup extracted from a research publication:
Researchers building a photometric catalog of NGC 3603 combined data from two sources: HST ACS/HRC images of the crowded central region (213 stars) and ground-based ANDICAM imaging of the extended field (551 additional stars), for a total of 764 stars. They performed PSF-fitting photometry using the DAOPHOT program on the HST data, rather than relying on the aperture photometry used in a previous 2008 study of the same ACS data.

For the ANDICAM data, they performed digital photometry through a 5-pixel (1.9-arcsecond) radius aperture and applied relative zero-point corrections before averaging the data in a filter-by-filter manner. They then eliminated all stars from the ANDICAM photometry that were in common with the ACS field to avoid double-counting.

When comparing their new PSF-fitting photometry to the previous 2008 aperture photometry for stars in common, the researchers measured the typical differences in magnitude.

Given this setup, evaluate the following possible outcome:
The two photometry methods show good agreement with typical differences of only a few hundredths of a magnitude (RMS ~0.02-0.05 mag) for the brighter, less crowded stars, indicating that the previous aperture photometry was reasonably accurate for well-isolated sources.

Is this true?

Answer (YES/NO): NO